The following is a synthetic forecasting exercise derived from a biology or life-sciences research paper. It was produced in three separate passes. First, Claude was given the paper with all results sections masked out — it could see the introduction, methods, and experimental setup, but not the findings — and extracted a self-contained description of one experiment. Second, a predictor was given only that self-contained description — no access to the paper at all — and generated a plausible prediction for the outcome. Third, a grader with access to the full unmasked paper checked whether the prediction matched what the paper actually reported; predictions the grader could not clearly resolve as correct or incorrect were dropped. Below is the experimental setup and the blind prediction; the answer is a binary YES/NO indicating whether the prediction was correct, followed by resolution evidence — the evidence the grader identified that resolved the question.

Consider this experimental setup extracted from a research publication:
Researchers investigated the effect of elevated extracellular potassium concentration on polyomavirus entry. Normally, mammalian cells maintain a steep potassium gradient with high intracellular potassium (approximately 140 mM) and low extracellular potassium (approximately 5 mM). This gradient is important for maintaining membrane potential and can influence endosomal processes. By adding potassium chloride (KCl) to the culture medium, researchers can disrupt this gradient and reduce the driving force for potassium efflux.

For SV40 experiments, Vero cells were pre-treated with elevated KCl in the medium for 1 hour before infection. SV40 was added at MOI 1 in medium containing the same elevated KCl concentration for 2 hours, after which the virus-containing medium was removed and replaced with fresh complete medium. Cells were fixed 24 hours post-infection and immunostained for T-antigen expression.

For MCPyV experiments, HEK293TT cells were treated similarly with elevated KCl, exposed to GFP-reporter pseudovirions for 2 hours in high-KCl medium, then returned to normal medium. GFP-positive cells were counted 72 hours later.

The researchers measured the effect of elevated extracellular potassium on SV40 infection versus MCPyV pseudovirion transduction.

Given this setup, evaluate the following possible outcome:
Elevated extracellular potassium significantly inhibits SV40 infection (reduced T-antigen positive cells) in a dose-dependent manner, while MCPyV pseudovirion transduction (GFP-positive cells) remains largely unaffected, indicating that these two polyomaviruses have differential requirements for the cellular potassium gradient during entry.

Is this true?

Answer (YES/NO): NO